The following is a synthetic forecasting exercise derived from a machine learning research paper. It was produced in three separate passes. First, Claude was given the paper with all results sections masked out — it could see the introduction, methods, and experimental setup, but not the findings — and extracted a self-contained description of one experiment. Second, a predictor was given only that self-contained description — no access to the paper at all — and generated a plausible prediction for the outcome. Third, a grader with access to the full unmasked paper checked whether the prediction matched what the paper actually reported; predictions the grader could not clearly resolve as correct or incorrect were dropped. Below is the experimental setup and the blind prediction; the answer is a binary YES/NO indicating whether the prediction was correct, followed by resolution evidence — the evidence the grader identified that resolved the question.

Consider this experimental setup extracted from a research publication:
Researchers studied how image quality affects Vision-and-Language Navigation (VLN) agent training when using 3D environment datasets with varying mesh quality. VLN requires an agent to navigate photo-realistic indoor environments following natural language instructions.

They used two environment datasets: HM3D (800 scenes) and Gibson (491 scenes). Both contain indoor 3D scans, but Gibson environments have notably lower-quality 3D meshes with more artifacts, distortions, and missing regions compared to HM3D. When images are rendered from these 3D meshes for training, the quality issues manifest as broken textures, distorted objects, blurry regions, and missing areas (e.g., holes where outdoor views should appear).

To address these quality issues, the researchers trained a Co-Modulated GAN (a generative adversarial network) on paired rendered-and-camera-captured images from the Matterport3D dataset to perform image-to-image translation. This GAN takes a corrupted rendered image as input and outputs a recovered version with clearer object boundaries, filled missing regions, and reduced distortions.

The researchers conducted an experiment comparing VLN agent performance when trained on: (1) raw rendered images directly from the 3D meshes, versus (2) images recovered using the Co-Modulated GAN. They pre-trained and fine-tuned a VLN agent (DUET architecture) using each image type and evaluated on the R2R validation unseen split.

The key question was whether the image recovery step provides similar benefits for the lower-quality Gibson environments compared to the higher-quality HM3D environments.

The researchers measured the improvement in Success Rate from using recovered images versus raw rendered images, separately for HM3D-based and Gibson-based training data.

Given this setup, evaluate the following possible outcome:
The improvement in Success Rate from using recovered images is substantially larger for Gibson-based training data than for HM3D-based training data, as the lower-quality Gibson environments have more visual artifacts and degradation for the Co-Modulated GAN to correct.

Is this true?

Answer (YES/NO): YES